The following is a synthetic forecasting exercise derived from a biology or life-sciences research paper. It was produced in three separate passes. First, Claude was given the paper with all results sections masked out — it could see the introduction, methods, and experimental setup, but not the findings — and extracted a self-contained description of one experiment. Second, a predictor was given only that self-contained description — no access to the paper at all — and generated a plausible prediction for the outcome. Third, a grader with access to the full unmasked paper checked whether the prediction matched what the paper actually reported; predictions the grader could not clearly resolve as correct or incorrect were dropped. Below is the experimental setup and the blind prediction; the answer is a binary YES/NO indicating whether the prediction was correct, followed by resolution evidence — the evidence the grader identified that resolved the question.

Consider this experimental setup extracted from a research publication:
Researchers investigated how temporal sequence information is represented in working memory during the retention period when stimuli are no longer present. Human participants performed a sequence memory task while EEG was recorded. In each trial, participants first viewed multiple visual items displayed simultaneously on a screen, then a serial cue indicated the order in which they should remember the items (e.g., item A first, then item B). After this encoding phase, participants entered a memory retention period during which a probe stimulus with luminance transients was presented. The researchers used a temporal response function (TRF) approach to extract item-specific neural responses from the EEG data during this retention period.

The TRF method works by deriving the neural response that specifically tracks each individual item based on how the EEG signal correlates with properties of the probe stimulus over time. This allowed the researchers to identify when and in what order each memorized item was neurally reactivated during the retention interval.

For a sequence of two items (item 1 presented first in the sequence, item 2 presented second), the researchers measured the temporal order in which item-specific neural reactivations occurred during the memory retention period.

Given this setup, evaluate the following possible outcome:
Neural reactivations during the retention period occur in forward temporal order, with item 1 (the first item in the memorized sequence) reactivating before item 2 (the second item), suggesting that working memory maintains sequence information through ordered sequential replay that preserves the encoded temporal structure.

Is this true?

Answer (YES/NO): NO